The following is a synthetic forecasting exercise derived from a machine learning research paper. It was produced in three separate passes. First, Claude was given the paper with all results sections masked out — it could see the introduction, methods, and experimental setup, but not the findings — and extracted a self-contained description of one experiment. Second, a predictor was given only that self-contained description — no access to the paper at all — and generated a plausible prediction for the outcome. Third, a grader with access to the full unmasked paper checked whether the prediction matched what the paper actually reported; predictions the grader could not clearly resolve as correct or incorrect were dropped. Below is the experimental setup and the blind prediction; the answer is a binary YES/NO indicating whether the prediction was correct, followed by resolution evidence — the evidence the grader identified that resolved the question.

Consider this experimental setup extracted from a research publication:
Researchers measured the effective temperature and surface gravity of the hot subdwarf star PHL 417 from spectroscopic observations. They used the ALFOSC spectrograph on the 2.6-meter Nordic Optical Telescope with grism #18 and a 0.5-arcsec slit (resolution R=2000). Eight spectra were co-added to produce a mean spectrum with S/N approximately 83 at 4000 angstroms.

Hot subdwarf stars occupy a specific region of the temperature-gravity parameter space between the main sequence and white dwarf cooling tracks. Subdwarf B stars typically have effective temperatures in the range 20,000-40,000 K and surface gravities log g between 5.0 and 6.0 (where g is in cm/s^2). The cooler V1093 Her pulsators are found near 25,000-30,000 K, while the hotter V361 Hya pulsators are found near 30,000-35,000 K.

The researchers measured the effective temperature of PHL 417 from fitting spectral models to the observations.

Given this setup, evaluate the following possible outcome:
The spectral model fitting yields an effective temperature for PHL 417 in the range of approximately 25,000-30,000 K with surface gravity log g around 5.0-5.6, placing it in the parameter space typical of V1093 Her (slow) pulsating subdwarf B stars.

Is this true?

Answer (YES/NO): NO